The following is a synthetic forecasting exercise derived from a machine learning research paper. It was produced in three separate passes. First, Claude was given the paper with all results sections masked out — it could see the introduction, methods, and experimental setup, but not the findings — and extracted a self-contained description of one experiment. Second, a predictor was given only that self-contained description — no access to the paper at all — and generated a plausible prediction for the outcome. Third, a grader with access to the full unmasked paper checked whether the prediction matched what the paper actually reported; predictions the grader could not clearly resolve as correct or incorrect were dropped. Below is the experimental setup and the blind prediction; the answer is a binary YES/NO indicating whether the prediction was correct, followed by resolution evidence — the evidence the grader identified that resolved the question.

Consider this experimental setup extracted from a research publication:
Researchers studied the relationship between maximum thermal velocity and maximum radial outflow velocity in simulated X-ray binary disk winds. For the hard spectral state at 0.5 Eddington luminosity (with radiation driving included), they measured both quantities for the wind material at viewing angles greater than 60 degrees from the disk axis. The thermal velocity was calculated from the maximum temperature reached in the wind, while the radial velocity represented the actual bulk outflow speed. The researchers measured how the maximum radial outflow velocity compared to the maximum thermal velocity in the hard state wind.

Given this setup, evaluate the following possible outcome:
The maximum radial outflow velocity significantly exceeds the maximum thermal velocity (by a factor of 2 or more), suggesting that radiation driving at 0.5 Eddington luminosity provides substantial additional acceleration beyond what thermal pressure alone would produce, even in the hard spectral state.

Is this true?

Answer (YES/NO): NO